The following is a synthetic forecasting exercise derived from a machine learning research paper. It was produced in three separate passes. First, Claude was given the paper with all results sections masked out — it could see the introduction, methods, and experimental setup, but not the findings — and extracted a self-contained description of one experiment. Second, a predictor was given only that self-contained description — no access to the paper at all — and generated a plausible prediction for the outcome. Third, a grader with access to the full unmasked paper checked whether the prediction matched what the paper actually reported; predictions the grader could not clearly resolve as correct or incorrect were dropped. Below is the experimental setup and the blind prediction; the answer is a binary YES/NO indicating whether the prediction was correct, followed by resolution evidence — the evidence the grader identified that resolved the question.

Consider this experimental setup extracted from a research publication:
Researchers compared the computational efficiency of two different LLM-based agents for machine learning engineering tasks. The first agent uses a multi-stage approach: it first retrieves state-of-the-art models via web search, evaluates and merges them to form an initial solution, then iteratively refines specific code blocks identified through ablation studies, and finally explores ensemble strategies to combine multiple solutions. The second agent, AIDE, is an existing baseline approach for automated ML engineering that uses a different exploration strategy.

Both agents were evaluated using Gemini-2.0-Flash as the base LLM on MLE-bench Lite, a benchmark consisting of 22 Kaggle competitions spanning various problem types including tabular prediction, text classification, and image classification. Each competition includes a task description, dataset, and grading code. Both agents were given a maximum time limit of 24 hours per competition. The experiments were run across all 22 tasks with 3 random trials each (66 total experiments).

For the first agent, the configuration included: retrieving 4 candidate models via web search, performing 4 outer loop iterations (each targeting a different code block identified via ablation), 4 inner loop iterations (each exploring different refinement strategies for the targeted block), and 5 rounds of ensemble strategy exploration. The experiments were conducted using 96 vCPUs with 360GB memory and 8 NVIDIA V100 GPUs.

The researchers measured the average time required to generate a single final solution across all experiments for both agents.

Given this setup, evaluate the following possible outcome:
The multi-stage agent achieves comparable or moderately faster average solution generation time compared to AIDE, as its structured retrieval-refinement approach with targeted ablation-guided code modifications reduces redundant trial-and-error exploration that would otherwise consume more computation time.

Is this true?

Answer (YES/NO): YES